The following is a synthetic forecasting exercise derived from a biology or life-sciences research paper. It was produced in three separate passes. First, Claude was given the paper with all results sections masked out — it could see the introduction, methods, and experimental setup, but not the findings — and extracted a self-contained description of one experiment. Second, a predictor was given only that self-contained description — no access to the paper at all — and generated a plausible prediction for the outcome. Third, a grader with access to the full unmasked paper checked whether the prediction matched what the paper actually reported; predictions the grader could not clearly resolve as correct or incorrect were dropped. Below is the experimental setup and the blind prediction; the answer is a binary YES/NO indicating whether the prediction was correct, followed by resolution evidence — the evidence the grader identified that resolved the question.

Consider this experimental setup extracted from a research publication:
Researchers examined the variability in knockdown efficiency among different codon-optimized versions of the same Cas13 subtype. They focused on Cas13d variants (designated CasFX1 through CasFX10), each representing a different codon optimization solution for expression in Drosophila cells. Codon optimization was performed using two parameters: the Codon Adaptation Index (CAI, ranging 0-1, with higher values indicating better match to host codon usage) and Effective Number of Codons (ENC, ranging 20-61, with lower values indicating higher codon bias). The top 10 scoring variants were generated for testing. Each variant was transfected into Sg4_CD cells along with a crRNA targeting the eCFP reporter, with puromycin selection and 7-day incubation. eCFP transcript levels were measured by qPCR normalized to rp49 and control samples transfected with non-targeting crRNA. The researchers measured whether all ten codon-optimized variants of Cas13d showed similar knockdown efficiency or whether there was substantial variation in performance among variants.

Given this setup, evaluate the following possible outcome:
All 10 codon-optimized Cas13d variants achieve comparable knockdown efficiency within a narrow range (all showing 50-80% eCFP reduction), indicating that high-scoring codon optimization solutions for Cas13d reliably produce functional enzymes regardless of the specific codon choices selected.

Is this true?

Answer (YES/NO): NO